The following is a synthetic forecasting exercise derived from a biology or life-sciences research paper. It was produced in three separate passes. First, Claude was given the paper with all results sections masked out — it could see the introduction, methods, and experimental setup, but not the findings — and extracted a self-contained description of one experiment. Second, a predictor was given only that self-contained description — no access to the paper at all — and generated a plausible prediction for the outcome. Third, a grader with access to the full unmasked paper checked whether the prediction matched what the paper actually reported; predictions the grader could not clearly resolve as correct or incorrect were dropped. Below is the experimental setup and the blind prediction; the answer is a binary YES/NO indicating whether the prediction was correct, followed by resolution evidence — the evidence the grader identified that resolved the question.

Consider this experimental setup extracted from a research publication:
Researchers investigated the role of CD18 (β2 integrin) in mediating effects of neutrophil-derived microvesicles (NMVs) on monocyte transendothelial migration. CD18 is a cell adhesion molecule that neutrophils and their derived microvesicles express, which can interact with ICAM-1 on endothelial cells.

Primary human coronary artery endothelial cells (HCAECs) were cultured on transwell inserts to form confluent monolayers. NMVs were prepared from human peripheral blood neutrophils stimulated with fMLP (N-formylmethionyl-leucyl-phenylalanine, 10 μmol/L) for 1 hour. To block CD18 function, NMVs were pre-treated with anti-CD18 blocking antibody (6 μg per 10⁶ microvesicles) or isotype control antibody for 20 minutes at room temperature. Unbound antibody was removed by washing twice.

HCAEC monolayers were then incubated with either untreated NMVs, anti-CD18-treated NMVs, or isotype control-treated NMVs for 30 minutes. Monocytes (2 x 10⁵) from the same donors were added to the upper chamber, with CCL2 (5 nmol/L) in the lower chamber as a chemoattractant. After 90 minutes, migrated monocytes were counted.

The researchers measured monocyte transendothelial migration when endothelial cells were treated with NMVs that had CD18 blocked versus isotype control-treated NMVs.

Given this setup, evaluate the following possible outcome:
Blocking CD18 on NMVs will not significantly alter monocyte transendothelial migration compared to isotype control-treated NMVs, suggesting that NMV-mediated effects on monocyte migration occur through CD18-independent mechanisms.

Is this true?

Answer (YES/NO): NO